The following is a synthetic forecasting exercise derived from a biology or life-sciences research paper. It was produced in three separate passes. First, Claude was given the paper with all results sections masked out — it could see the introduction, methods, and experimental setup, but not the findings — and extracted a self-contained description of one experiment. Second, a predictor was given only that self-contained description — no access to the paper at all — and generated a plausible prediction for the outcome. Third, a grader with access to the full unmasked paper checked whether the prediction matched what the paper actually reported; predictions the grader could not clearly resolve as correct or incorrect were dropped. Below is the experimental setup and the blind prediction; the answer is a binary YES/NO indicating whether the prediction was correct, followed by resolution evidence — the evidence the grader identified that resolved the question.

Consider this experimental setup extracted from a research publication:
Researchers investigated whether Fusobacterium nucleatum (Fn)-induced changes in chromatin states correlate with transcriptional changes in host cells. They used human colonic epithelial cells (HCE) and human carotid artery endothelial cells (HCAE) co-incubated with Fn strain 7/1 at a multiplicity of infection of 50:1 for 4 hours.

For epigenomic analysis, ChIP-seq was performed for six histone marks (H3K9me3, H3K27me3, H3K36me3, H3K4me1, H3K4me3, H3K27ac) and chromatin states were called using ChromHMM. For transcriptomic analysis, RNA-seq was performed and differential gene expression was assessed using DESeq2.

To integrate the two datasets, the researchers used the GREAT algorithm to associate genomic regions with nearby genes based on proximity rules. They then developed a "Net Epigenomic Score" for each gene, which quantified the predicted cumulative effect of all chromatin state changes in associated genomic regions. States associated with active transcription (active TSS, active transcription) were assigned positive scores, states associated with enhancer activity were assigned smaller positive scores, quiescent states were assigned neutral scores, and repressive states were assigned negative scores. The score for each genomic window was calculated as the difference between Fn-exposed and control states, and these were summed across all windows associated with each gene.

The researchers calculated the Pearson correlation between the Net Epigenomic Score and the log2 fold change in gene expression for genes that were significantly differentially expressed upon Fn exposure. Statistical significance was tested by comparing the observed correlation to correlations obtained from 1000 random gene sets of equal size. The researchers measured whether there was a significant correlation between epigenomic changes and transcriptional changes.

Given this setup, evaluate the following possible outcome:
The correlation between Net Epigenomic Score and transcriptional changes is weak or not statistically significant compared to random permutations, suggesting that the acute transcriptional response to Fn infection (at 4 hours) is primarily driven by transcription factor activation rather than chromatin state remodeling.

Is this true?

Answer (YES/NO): NO